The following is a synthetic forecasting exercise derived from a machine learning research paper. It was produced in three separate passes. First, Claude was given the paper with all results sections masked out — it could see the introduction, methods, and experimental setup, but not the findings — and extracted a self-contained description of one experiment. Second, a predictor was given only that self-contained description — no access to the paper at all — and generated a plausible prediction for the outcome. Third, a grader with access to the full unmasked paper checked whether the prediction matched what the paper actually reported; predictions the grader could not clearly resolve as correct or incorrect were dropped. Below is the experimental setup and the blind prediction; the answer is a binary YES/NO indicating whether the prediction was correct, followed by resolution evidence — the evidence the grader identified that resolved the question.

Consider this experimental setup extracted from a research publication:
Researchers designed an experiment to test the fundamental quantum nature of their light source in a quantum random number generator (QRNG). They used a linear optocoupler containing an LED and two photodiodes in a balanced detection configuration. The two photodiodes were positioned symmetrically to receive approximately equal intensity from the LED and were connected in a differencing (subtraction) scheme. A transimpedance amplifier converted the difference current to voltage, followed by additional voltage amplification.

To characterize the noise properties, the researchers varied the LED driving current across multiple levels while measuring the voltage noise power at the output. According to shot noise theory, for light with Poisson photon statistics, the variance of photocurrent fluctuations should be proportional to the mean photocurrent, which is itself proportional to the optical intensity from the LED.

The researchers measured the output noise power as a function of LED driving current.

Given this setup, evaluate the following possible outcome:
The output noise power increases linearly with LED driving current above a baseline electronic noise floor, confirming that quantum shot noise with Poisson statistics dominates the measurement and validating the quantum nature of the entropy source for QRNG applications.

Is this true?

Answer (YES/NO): YES